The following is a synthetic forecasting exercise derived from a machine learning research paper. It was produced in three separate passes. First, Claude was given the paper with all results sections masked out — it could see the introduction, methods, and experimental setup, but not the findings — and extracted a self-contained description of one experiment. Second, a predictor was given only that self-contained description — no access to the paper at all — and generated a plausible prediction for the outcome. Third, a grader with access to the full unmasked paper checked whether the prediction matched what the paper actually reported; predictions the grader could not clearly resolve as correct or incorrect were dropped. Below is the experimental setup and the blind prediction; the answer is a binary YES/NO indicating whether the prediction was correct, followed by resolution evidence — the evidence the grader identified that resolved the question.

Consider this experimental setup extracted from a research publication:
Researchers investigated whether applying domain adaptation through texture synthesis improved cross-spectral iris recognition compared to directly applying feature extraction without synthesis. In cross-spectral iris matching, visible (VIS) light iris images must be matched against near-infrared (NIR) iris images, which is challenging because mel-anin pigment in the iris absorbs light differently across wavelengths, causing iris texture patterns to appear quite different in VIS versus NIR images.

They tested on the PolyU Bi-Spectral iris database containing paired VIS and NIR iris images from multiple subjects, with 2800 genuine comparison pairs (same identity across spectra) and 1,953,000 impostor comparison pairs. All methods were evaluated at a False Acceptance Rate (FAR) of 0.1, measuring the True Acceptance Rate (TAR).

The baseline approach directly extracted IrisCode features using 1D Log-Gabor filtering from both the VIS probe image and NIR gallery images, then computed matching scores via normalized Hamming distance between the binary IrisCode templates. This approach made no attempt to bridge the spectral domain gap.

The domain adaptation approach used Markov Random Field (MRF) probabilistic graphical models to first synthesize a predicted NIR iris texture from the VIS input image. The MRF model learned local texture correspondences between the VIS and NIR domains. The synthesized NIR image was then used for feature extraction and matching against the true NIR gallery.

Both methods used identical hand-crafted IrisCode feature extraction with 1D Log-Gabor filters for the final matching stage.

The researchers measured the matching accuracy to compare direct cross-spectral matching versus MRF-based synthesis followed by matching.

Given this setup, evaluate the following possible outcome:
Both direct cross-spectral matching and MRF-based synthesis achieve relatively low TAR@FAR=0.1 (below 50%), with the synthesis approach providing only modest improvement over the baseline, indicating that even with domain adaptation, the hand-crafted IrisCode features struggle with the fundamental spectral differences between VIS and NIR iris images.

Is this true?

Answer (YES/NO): NO